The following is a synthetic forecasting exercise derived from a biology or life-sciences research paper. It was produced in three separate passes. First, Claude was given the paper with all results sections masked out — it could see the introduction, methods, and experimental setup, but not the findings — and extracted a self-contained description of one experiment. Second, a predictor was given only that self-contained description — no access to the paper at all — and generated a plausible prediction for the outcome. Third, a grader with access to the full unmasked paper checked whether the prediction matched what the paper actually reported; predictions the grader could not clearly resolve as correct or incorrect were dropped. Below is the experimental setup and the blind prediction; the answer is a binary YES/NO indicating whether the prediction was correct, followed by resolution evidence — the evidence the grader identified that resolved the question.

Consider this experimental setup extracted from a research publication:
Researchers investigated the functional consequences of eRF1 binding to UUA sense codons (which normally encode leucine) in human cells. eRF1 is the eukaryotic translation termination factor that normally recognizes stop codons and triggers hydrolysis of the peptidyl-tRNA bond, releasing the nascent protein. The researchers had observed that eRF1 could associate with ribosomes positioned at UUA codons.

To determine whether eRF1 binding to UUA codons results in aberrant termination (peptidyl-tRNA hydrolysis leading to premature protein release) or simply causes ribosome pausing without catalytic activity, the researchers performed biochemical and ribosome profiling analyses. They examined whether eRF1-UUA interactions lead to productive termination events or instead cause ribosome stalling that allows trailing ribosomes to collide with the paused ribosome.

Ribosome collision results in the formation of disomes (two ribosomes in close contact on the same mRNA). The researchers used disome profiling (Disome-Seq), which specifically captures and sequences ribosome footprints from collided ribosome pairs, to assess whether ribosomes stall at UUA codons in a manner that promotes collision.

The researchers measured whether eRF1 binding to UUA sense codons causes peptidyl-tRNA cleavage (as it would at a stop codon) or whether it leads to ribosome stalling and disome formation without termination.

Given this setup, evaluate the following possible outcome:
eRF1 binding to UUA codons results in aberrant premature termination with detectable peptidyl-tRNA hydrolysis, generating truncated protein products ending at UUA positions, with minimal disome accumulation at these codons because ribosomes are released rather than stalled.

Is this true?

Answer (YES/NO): NO